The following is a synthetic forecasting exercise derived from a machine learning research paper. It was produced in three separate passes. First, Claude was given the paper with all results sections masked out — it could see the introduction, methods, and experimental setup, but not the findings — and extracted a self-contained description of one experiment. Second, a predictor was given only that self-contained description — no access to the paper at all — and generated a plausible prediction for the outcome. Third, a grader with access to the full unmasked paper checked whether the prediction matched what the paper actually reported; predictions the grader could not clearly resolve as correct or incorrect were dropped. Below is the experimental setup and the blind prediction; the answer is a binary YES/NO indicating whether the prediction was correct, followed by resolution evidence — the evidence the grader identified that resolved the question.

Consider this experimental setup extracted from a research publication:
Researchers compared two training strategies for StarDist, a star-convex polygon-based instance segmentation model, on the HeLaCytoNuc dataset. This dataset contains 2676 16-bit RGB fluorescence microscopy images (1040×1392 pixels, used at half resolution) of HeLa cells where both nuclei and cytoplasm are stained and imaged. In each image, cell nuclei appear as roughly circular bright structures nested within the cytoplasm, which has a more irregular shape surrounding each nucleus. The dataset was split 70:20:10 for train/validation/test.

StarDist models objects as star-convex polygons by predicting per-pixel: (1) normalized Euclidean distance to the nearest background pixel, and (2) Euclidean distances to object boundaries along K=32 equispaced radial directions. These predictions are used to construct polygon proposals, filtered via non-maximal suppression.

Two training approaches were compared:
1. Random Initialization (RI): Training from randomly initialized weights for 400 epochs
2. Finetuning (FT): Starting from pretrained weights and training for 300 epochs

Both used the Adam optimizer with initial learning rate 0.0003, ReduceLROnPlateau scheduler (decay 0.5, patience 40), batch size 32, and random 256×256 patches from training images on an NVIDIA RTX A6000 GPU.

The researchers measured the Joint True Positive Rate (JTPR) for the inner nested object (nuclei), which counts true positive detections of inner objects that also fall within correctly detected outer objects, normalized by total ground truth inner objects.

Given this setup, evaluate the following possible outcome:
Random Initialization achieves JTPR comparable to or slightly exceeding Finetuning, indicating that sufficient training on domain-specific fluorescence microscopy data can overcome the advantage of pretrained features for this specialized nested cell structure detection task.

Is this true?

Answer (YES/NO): YES